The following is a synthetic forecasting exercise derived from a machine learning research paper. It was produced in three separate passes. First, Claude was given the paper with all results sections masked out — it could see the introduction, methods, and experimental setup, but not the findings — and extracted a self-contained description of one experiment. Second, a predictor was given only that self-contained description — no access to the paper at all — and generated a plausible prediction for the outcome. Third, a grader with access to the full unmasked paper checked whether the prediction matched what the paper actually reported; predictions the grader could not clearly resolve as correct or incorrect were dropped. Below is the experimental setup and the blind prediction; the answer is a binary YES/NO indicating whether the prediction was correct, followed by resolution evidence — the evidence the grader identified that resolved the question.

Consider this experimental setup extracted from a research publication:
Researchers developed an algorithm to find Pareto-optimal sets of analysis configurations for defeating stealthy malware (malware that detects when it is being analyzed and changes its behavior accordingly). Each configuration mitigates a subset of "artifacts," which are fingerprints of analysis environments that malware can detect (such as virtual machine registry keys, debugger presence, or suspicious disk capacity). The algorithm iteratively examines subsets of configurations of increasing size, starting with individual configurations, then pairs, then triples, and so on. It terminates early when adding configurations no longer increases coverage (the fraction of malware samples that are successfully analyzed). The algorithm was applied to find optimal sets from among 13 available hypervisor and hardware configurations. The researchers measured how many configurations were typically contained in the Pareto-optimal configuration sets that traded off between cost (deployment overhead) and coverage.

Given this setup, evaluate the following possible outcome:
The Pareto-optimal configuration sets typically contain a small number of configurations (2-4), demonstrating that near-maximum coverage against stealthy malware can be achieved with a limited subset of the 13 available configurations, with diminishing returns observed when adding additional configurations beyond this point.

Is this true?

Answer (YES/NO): NO